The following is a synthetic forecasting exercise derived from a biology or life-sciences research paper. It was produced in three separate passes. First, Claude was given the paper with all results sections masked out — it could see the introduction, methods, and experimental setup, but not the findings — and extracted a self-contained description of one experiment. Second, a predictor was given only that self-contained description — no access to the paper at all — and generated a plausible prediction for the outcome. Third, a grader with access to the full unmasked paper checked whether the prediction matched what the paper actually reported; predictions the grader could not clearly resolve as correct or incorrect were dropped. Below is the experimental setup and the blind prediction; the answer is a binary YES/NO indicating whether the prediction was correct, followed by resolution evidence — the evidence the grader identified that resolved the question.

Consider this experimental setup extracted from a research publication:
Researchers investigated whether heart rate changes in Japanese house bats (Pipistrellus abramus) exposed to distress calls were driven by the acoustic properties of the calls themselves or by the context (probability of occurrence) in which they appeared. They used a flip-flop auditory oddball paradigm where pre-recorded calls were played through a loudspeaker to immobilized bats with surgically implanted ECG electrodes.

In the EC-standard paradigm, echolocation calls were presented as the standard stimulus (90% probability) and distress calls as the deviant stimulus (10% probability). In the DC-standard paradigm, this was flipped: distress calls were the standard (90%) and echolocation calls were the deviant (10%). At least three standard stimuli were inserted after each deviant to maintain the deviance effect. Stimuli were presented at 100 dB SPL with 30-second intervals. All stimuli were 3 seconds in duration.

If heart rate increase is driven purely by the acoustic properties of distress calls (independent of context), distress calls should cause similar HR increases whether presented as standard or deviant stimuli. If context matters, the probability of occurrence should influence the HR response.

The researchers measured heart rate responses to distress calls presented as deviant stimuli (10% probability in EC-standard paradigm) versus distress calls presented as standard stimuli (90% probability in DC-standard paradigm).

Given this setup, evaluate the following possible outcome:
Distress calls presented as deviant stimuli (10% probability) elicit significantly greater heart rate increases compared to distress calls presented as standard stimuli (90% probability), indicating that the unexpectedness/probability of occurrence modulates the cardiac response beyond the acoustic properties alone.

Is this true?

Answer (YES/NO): YES